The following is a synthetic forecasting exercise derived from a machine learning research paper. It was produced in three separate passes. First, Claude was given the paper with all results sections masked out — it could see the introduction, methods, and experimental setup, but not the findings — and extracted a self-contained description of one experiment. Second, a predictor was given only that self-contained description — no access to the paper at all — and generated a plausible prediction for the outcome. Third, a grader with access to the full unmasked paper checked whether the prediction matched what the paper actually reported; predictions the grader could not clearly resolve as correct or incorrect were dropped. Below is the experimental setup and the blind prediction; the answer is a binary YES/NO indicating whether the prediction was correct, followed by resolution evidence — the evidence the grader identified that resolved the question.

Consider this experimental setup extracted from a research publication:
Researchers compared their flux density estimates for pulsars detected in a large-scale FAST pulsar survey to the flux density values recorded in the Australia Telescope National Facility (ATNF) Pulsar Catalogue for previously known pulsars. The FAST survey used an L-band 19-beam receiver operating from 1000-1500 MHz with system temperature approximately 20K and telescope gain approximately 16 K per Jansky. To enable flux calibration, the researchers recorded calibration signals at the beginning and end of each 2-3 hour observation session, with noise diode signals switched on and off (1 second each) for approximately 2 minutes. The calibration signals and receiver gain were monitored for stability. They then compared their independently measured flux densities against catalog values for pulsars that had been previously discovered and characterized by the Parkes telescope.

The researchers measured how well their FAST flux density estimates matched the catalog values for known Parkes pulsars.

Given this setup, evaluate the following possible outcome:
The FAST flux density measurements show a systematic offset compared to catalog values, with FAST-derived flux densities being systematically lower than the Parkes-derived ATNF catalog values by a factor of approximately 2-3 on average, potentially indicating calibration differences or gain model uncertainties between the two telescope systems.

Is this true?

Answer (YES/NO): NO